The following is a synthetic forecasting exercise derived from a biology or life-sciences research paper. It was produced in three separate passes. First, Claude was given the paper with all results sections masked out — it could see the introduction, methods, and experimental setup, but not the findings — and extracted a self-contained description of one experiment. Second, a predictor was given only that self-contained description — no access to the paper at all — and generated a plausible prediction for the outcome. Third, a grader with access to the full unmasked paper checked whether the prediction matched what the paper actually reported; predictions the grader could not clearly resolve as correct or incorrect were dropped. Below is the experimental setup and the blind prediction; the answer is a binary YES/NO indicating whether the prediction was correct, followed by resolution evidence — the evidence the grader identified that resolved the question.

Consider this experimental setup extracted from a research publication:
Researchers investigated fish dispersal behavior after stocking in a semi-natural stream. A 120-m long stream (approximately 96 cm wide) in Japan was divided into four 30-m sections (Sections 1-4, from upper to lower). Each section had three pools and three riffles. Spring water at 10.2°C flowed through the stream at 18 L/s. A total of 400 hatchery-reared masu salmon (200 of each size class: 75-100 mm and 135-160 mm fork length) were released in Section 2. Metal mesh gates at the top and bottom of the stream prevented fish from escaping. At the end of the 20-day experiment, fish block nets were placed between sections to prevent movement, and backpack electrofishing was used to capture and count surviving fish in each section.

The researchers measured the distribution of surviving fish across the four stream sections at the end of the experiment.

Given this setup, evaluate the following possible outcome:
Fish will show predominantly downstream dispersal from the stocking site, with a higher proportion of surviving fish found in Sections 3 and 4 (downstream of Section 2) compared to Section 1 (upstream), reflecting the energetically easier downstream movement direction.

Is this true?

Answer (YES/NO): NO